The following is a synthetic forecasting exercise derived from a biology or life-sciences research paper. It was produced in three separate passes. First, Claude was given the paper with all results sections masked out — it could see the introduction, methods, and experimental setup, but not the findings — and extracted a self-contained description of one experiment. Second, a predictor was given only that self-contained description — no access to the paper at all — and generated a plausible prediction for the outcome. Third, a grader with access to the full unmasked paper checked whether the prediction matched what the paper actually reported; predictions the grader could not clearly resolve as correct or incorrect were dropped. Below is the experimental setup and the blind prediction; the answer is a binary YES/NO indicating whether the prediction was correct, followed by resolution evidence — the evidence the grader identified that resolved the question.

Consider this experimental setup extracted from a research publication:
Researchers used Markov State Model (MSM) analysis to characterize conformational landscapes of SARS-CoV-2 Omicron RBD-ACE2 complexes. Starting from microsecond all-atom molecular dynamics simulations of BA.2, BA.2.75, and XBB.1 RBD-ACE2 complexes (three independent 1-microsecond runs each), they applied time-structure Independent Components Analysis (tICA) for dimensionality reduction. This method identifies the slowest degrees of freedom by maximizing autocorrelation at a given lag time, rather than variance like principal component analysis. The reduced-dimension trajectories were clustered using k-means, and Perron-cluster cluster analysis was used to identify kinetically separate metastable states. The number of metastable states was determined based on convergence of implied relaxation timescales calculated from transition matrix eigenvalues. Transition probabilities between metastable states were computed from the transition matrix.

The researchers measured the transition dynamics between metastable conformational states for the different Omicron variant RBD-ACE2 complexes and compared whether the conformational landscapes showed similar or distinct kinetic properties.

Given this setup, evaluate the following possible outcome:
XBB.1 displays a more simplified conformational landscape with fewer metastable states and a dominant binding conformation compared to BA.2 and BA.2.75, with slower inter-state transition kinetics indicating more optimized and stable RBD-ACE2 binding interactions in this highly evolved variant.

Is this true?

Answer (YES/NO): NO